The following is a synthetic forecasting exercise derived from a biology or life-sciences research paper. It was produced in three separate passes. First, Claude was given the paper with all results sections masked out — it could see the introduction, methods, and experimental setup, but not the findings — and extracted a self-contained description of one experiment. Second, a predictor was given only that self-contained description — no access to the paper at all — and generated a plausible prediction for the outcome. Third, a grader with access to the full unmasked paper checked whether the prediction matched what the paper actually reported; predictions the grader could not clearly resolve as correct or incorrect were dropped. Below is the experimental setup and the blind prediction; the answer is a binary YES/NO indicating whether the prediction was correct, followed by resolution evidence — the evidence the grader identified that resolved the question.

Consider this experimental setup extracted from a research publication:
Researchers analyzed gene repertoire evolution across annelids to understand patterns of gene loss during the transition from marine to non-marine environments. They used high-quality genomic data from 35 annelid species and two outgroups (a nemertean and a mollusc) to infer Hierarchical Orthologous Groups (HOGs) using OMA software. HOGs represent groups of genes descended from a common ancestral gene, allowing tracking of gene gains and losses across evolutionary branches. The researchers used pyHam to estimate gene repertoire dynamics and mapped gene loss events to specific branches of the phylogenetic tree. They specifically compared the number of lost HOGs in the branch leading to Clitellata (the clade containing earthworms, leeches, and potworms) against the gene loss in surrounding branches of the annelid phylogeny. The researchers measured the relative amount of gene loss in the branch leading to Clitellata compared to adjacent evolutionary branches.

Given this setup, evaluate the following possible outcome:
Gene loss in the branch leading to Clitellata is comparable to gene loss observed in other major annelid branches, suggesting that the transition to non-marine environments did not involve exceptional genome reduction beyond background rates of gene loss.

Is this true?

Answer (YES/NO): NO